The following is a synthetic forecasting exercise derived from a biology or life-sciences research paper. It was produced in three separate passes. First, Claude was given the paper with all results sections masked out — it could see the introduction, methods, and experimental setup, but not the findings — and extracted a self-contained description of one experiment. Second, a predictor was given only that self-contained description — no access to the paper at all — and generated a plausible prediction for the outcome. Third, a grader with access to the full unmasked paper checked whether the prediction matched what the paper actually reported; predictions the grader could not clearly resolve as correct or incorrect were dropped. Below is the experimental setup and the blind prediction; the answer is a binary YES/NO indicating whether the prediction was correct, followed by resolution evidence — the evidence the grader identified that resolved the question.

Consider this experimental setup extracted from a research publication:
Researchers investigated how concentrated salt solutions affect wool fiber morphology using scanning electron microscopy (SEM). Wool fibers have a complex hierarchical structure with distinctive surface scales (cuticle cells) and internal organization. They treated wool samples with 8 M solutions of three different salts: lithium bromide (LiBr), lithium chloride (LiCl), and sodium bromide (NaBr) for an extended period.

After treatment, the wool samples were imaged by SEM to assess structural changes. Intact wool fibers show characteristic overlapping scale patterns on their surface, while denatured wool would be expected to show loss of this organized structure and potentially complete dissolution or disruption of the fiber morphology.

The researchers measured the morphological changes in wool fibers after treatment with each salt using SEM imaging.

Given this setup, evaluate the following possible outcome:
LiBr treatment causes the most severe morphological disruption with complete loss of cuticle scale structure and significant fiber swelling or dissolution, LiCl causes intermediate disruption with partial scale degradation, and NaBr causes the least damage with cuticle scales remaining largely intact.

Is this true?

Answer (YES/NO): NO